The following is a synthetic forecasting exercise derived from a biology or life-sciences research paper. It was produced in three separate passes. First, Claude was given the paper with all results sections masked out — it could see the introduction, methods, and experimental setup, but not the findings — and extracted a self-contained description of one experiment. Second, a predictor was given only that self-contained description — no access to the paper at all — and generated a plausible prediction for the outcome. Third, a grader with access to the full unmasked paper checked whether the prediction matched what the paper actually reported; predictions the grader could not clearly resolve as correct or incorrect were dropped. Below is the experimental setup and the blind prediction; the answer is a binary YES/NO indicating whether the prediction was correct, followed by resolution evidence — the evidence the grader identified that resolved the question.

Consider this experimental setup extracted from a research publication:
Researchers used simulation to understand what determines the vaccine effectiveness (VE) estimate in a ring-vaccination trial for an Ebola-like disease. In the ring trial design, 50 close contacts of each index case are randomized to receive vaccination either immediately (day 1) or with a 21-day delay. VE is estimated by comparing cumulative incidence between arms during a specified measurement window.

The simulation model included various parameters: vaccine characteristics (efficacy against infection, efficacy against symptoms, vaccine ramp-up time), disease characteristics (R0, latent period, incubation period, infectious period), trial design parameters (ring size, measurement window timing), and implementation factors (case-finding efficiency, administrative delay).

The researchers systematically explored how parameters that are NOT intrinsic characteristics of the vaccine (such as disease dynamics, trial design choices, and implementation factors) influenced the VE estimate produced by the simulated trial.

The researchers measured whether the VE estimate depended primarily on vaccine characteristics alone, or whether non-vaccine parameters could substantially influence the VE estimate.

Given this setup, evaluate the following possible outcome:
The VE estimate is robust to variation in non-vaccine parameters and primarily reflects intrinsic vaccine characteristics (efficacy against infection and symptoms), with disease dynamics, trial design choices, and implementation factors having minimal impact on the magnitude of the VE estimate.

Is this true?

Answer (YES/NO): NO